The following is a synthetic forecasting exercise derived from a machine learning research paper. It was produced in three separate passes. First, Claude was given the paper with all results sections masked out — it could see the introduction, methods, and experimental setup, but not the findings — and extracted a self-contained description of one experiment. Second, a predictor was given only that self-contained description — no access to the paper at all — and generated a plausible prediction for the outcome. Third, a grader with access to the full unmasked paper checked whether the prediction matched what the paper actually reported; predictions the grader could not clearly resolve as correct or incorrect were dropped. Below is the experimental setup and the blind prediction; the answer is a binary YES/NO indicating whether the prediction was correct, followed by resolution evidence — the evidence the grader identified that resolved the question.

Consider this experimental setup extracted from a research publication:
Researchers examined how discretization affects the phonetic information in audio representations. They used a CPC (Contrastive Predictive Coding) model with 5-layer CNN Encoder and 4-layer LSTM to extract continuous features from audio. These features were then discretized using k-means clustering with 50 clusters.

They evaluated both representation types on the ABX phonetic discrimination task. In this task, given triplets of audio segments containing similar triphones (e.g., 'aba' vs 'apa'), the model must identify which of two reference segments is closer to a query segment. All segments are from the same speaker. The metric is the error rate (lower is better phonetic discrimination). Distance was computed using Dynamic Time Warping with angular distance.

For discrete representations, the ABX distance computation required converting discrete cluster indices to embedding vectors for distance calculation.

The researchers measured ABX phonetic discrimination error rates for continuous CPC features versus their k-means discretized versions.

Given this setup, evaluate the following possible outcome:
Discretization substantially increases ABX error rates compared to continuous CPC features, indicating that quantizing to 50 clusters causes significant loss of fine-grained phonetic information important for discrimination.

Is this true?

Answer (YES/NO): YES